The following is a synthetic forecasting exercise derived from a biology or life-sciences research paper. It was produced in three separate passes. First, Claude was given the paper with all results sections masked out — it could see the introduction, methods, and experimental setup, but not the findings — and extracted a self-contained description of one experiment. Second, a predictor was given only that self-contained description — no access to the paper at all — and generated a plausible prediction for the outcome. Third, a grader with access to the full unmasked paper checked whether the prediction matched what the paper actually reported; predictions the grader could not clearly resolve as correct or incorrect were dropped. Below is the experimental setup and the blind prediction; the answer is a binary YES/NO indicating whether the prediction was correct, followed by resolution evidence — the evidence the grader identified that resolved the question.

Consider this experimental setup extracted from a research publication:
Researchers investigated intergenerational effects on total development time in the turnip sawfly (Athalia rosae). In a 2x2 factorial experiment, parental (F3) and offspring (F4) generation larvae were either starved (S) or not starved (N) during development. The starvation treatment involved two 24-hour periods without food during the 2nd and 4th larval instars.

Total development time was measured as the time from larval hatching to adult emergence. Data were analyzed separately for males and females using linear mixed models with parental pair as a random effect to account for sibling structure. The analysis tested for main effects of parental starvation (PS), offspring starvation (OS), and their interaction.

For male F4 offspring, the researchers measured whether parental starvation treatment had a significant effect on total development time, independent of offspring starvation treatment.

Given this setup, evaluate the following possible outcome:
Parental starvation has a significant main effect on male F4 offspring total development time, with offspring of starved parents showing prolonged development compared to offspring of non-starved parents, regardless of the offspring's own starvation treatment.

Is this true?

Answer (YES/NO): NO